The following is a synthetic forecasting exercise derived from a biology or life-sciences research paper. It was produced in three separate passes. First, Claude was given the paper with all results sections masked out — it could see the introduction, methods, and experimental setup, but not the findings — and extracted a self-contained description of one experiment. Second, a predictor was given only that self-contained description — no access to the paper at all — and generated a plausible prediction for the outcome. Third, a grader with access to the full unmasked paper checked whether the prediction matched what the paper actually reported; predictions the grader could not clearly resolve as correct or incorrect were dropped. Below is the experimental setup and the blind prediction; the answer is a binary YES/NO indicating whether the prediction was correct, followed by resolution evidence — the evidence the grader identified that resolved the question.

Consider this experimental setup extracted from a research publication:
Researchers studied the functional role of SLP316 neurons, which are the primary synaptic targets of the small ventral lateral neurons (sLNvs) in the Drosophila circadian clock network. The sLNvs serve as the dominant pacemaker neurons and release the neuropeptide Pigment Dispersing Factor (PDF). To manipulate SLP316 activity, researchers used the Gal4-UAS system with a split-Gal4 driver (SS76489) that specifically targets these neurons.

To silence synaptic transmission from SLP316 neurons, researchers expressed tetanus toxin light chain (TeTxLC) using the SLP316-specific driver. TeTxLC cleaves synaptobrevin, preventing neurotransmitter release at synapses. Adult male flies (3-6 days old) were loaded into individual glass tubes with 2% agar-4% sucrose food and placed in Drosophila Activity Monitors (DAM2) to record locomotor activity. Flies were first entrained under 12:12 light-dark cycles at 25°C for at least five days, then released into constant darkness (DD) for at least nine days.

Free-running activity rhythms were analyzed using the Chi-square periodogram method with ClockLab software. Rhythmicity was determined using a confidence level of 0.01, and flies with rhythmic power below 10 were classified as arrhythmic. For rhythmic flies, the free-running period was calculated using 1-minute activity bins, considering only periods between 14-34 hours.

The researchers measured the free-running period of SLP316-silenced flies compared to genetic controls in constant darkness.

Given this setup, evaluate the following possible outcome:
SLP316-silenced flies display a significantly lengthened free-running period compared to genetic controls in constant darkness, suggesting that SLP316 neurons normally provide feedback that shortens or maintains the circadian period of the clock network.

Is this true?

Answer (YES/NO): NO